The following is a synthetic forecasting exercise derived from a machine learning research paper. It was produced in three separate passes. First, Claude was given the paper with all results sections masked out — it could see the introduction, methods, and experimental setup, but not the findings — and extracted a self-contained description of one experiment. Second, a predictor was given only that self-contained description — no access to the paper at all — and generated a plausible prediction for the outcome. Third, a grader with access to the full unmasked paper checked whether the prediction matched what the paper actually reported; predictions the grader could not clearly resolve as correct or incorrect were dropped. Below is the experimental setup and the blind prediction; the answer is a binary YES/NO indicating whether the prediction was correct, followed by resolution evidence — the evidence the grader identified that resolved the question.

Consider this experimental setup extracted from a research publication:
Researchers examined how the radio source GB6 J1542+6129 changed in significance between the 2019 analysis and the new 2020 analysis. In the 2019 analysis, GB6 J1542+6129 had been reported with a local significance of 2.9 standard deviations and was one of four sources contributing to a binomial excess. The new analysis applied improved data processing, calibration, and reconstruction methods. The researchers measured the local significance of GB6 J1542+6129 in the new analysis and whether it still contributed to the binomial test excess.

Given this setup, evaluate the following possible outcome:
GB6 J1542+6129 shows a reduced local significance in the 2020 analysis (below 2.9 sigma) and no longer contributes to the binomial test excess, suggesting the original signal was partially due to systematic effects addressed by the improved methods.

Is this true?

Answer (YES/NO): YES